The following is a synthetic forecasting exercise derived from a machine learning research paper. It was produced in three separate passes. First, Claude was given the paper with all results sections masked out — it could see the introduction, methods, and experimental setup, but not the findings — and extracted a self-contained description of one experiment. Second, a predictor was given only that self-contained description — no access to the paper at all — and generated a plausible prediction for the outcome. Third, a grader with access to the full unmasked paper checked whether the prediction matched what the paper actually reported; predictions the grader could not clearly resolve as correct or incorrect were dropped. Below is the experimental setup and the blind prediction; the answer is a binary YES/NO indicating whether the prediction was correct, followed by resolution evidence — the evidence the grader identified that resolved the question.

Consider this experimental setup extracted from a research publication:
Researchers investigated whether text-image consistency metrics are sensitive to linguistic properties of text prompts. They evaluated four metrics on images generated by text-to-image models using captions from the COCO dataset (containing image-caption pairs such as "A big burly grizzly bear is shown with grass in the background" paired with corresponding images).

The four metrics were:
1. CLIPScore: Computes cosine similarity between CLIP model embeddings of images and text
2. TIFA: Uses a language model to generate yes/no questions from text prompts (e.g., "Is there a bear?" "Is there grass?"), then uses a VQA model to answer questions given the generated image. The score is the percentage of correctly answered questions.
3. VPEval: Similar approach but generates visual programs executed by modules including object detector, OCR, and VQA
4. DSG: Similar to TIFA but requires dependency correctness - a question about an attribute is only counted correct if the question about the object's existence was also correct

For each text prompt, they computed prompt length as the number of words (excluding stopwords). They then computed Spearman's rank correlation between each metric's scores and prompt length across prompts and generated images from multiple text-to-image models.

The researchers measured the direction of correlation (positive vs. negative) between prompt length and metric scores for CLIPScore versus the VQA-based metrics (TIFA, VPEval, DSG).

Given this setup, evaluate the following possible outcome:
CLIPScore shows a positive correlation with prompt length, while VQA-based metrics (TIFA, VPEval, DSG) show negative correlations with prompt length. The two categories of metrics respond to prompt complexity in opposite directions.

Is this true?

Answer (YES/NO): YES